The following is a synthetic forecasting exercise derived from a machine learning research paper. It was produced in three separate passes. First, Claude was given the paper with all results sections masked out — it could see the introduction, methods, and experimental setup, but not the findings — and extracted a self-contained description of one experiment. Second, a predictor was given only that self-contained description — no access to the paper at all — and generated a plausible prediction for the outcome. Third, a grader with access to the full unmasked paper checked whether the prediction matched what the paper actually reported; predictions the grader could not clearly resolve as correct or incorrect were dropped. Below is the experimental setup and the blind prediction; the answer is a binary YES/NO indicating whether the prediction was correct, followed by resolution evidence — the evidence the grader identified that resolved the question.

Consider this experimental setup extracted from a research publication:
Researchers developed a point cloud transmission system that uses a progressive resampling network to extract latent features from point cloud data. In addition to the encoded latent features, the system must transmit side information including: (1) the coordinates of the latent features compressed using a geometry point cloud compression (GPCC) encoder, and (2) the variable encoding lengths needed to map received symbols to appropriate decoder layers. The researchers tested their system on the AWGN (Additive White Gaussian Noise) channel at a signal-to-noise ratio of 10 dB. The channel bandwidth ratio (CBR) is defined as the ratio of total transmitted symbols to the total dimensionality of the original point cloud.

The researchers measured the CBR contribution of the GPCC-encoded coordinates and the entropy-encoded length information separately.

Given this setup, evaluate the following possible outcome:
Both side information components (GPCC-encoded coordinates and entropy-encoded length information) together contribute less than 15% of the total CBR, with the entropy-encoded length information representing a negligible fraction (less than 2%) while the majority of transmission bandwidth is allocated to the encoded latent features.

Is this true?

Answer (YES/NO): NO